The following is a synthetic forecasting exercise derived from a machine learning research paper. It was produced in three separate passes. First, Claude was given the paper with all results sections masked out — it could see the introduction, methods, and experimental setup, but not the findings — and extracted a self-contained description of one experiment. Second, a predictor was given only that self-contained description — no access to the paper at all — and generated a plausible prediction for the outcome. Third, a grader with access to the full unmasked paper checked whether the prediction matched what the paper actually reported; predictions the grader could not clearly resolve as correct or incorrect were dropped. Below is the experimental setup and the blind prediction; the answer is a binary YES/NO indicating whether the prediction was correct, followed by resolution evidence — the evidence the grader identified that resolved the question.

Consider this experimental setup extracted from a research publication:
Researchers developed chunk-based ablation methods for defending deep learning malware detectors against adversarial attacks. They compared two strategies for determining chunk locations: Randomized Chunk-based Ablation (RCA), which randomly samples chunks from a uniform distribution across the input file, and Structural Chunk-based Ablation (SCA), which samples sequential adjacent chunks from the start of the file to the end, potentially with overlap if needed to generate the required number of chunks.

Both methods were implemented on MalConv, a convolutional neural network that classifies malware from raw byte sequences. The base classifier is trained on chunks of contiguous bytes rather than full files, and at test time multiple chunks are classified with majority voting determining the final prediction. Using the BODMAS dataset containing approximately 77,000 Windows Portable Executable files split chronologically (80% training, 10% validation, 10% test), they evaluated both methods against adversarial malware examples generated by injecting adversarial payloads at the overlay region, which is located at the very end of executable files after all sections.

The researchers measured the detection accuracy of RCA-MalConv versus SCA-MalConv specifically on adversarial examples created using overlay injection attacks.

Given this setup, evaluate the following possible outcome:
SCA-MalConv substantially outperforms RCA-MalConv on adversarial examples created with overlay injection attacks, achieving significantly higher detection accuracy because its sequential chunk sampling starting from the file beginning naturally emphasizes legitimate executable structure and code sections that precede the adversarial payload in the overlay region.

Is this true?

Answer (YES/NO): NO